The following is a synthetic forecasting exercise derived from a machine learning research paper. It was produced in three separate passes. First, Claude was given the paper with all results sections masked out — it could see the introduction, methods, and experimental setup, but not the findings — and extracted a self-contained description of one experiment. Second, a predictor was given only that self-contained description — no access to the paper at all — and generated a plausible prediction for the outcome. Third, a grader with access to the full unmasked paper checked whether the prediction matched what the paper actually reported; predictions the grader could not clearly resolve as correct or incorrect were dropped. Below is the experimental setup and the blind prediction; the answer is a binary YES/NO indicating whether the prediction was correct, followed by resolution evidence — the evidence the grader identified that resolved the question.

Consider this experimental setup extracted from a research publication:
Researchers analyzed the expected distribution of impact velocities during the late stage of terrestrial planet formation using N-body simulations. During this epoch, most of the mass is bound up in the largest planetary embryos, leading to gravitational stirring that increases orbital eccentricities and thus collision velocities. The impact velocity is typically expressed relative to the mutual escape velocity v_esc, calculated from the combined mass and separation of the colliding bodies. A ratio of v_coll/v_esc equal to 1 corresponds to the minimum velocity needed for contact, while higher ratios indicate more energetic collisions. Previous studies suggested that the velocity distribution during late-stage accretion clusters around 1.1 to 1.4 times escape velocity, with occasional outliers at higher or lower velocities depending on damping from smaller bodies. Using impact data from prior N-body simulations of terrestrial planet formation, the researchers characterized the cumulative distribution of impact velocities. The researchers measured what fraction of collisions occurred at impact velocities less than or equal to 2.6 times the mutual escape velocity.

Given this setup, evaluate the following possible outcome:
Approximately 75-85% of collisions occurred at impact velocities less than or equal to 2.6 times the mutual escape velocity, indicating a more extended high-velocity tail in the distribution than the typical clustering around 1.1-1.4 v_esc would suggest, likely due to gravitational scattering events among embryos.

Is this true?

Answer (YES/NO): NO